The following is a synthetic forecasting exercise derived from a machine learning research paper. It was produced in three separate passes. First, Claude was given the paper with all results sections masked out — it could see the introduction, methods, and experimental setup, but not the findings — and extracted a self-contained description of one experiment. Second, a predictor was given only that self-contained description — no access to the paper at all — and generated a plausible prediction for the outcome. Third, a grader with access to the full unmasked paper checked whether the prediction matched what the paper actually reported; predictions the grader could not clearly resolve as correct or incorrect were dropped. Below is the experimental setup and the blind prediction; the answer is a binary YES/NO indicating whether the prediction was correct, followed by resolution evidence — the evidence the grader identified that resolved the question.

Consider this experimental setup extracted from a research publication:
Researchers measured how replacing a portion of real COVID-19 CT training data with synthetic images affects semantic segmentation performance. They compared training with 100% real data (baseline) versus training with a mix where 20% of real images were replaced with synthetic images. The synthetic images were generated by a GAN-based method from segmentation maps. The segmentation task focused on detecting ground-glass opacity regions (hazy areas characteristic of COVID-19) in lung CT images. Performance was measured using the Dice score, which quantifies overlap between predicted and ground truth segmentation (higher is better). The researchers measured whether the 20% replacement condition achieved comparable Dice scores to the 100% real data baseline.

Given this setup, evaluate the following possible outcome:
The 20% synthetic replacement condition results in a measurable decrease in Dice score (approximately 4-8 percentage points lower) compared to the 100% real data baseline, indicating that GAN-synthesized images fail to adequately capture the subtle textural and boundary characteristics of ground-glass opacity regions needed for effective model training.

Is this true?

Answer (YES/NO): NO